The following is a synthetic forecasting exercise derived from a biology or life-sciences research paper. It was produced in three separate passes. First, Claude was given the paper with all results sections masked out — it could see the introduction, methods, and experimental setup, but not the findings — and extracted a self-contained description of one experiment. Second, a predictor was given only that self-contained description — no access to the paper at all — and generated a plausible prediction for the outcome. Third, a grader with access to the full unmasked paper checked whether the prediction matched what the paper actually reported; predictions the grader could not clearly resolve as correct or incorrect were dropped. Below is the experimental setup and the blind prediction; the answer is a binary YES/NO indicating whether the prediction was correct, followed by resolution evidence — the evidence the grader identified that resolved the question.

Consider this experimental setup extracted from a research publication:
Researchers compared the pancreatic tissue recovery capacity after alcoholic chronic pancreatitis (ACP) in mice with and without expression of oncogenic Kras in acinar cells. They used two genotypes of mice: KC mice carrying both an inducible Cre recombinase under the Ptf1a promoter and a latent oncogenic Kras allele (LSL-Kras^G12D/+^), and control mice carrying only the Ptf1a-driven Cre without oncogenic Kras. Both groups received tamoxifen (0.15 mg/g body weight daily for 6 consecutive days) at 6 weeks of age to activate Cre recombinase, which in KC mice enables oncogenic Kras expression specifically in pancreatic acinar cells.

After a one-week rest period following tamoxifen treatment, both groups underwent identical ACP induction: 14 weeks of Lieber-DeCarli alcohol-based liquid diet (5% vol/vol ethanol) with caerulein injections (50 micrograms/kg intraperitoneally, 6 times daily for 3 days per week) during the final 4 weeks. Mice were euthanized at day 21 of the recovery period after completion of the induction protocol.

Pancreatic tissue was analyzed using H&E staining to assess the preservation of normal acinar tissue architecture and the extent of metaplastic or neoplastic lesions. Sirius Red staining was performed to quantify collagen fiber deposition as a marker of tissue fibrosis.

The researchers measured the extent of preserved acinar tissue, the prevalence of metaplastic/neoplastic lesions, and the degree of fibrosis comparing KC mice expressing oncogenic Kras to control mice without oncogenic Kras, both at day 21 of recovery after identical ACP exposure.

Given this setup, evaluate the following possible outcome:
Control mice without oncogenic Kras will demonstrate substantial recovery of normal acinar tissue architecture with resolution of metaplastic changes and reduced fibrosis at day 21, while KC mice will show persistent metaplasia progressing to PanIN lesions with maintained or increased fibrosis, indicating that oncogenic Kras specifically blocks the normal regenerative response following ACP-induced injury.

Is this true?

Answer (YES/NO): YES